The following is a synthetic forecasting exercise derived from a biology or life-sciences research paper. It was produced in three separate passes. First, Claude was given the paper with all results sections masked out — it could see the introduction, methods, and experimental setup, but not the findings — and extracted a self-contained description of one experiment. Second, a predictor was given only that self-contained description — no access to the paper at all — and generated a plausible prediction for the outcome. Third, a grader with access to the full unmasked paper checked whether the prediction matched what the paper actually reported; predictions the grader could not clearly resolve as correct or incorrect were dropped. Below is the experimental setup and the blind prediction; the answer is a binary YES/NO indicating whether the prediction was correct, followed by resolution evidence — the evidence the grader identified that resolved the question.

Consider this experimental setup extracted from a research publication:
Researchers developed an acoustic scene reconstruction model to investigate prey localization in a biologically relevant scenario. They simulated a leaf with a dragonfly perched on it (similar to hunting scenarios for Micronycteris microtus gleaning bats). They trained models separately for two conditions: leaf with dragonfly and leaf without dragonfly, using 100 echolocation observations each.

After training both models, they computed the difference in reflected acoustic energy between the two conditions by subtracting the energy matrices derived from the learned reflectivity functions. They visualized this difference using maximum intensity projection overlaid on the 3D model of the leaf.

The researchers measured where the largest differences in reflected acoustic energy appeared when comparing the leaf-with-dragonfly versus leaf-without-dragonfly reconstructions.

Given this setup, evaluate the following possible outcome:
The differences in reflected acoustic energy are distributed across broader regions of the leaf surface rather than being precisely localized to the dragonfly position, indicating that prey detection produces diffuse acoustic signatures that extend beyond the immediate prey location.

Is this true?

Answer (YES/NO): NO